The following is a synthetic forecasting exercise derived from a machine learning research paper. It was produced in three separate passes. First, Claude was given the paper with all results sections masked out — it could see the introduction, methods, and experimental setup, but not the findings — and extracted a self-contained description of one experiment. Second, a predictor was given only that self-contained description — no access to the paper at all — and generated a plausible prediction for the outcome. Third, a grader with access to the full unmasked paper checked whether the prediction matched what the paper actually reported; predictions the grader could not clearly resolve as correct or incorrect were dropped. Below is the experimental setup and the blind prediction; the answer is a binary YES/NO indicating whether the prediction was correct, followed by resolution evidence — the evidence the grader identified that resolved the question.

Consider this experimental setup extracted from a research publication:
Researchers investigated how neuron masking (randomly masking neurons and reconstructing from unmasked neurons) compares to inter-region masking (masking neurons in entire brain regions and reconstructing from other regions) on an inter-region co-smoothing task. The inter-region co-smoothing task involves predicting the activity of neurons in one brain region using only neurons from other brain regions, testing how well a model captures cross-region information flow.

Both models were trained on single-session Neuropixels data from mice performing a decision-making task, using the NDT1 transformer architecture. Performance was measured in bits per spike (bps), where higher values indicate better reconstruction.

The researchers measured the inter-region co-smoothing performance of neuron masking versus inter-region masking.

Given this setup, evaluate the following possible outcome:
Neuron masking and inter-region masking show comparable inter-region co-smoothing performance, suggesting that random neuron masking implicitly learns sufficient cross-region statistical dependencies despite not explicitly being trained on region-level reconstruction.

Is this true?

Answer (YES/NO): NO